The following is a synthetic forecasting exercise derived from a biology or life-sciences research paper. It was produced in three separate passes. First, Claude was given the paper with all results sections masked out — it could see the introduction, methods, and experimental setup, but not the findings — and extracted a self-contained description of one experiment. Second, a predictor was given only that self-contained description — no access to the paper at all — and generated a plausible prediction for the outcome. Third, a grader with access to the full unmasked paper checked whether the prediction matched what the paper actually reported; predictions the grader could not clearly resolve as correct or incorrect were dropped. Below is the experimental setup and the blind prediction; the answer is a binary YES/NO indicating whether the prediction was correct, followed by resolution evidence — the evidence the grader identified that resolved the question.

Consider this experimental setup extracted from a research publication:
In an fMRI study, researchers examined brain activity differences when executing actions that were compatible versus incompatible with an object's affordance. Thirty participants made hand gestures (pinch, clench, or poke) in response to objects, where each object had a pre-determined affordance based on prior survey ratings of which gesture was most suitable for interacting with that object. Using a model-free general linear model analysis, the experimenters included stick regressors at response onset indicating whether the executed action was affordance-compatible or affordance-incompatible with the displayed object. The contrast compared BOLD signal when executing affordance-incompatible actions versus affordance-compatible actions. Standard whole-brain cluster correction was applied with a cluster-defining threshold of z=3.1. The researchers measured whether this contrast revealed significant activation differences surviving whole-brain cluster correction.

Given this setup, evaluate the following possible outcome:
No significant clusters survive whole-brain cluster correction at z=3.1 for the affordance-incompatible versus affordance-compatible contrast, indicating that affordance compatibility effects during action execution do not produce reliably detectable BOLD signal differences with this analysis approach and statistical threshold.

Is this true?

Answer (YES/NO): YES